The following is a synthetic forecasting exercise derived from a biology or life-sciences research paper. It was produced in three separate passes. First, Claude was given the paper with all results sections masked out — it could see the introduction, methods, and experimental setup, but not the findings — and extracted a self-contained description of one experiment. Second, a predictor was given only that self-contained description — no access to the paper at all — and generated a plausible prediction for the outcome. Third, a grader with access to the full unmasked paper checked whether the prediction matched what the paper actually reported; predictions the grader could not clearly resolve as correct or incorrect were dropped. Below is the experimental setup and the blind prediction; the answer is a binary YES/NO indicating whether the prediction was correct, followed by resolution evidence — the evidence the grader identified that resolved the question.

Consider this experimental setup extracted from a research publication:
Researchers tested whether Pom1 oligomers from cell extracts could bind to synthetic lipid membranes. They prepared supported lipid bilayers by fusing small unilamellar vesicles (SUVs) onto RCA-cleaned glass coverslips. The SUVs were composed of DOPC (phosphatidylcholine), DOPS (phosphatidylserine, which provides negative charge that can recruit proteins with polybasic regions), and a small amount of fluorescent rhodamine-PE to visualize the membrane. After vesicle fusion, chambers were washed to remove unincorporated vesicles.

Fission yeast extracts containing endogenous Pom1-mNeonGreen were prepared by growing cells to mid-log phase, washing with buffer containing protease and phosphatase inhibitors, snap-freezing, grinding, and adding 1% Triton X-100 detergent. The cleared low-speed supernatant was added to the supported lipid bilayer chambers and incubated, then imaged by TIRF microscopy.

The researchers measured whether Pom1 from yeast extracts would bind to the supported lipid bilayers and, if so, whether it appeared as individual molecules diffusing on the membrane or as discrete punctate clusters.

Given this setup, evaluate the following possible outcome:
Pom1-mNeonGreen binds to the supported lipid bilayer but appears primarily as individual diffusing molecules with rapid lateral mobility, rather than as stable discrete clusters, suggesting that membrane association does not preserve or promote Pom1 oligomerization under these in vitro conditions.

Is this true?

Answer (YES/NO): NO